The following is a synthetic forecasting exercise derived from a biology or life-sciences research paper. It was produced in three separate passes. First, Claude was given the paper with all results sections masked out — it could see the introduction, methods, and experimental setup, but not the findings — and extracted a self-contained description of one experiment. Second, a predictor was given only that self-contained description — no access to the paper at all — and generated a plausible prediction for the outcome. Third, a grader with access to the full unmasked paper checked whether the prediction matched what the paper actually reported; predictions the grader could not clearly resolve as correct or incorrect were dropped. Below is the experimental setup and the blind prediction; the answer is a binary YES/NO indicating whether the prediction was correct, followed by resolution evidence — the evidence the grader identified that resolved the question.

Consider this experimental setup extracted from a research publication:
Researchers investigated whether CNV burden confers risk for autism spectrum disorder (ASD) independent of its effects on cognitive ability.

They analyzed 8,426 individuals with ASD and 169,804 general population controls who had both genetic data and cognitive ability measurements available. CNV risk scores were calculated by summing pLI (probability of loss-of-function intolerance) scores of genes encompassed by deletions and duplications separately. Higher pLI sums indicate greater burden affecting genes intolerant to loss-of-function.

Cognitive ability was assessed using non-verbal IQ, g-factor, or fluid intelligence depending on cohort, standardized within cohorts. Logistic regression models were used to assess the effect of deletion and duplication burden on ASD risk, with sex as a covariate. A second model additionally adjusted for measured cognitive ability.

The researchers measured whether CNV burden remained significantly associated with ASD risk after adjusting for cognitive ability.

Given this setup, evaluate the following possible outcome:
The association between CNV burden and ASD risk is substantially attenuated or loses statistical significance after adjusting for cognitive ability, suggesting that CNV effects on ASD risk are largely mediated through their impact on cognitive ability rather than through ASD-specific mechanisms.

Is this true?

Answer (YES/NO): NO